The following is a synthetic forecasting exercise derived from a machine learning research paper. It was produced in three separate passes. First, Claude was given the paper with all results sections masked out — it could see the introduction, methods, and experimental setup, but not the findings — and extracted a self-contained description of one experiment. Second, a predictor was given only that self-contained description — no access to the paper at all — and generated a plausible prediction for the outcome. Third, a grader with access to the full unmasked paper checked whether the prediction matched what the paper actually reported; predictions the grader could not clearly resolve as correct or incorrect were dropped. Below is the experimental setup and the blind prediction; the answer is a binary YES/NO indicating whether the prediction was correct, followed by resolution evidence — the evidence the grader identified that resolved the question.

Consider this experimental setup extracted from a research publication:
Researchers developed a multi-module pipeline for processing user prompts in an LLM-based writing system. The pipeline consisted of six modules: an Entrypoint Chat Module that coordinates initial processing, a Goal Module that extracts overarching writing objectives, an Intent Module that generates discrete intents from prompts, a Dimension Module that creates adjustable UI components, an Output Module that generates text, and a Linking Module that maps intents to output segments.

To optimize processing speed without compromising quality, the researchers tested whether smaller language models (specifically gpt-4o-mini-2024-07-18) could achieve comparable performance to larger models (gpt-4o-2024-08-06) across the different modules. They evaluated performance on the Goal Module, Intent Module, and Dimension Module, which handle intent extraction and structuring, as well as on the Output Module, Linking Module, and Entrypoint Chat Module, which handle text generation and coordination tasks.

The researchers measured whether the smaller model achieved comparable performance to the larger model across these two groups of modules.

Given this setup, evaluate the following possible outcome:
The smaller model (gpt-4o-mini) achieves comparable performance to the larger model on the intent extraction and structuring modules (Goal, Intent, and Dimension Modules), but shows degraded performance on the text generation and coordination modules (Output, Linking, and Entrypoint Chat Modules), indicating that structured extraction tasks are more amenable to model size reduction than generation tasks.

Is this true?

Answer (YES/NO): YES